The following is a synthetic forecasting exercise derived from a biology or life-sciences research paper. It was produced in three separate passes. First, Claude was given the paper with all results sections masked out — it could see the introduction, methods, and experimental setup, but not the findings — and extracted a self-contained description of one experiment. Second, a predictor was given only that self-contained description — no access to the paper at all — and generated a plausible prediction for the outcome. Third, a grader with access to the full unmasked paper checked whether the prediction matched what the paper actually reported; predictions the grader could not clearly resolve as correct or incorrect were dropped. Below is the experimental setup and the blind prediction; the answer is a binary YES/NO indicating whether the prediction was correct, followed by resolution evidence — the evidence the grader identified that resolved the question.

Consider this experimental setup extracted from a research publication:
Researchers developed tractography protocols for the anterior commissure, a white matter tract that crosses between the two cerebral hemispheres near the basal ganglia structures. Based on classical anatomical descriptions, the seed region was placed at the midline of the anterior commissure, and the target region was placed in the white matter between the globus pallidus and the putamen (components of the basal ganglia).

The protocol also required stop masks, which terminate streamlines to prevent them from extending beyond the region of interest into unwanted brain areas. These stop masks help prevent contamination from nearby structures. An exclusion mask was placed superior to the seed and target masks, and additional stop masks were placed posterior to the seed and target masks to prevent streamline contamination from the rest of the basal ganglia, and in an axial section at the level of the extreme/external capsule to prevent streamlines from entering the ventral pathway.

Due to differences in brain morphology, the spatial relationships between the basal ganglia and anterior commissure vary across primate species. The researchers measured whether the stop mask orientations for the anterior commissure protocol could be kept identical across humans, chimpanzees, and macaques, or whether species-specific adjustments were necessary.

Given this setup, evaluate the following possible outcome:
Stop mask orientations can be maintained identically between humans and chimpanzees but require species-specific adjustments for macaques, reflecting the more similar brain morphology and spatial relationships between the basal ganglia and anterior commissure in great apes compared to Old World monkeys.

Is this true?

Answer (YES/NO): NO